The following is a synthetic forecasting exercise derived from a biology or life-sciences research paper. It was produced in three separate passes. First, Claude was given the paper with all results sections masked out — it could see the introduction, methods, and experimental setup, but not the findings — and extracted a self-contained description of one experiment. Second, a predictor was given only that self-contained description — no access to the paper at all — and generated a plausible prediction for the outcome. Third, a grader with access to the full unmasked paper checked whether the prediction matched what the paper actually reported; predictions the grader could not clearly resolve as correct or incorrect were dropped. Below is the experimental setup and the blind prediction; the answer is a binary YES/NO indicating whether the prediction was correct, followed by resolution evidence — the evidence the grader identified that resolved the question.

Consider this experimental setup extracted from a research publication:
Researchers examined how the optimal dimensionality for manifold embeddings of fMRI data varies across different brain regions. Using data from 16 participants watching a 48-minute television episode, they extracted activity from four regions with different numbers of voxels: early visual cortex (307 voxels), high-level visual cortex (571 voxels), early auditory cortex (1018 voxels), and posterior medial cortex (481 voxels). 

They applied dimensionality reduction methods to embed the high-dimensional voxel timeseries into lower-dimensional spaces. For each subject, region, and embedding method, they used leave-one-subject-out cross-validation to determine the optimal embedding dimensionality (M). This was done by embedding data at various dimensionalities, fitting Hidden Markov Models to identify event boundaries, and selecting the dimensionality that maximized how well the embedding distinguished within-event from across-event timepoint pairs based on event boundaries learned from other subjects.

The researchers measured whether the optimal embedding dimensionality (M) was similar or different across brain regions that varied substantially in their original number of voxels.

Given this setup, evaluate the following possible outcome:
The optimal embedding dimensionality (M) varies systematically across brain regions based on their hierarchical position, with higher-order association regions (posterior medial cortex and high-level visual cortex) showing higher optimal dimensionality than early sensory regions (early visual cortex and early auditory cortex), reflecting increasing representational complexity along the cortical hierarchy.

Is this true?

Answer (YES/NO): NO